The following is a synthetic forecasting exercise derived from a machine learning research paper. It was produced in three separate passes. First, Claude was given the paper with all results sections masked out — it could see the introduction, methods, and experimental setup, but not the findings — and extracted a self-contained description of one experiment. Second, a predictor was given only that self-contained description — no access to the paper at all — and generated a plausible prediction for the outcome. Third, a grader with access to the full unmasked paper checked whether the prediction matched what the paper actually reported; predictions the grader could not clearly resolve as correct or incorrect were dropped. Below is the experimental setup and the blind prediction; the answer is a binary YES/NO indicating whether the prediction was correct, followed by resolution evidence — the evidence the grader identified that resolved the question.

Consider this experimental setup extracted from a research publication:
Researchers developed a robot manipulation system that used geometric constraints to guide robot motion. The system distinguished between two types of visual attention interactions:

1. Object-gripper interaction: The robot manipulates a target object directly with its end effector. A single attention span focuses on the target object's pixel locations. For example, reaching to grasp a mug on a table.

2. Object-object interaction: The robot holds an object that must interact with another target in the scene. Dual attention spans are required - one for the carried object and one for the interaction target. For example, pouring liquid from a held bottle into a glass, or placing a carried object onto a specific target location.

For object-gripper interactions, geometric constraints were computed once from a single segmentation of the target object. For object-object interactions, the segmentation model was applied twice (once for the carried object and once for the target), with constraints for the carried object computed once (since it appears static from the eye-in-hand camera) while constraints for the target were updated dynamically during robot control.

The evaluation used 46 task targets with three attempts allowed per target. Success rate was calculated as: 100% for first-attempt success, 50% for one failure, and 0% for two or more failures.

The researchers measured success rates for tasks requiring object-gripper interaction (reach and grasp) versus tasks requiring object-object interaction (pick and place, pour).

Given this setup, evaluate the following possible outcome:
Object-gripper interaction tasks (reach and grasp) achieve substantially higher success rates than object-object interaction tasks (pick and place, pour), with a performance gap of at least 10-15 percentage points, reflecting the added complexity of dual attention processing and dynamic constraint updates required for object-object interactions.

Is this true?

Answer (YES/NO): NO